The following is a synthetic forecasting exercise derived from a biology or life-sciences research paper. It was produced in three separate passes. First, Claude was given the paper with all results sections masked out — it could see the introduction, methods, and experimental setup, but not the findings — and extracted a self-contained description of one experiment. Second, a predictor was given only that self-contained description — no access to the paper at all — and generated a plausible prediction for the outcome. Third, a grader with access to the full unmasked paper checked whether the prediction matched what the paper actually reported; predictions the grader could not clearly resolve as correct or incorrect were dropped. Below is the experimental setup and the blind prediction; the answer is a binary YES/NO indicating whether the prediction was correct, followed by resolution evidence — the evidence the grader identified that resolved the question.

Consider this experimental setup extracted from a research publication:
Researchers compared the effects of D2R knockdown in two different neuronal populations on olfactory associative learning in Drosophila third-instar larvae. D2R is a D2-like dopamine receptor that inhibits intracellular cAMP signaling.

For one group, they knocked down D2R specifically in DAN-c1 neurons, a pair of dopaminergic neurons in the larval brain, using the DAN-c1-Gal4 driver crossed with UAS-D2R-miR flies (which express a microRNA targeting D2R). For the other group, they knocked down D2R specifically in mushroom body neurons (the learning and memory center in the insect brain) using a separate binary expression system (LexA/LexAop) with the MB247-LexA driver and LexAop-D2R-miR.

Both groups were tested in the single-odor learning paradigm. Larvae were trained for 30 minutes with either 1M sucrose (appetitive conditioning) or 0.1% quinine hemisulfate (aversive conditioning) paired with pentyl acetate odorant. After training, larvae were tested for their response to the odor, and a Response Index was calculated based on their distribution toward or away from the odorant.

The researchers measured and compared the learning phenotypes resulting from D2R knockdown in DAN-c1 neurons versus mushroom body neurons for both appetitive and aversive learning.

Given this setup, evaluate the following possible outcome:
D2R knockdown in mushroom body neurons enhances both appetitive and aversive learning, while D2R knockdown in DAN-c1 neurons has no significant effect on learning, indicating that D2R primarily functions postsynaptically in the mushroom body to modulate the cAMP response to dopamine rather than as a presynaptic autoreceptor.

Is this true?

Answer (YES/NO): NO